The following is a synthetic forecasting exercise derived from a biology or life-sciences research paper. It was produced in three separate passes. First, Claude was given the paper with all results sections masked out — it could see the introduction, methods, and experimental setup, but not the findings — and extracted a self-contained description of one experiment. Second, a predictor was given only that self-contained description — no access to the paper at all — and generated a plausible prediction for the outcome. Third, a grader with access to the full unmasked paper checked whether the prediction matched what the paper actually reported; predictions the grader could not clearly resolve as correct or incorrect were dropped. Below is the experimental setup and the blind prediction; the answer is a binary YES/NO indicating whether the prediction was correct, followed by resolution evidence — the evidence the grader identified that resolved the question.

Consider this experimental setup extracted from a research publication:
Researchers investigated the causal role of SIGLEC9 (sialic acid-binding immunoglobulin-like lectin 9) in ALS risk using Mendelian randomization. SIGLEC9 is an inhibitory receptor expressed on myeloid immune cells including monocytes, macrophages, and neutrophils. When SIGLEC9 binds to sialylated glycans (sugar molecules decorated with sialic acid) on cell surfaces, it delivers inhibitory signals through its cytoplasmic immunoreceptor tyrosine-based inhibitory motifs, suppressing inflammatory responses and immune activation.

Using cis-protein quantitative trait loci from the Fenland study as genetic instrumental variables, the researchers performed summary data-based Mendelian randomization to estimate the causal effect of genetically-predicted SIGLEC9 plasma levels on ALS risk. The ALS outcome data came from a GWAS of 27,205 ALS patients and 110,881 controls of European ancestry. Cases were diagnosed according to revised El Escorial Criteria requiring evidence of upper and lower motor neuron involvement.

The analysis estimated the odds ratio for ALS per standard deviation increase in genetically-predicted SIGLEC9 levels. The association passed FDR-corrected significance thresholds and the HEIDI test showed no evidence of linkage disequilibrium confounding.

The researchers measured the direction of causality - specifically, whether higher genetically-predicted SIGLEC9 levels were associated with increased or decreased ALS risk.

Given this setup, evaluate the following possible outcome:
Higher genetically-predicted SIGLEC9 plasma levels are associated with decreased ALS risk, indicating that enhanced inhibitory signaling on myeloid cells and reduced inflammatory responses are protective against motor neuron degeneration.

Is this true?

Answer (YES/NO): NO